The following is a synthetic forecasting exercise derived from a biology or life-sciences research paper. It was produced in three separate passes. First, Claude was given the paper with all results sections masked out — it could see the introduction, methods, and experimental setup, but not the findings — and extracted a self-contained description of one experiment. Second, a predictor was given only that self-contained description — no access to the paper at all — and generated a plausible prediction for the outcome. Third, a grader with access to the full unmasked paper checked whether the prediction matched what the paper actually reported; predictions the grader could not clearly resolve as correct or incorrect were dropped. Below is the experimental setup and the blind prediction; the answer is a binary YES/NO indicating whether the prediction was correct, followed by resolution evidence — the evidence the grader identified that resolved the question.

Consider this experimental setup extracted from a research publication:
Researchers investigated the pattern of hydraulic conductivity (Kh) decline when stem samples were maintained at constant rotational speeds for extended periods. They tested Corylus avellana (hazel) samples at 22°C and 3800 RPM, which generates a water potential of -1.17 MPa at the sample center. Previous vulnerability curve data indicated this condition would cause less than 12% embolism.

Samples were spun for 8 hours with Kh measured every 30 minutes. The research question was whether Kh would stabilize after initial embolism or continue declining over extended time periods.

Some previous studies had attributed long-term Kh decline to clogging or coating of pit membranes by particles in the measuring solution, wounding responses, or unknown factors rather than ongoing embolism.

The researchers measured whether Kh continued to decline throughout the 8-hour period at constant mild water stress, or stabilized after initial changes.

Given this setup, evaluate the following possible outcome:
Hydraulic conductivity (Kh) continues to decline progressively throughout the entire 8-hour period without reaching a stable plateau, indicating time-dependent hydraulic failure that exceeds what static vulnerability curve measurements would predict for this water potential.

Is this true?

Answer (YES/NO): NO